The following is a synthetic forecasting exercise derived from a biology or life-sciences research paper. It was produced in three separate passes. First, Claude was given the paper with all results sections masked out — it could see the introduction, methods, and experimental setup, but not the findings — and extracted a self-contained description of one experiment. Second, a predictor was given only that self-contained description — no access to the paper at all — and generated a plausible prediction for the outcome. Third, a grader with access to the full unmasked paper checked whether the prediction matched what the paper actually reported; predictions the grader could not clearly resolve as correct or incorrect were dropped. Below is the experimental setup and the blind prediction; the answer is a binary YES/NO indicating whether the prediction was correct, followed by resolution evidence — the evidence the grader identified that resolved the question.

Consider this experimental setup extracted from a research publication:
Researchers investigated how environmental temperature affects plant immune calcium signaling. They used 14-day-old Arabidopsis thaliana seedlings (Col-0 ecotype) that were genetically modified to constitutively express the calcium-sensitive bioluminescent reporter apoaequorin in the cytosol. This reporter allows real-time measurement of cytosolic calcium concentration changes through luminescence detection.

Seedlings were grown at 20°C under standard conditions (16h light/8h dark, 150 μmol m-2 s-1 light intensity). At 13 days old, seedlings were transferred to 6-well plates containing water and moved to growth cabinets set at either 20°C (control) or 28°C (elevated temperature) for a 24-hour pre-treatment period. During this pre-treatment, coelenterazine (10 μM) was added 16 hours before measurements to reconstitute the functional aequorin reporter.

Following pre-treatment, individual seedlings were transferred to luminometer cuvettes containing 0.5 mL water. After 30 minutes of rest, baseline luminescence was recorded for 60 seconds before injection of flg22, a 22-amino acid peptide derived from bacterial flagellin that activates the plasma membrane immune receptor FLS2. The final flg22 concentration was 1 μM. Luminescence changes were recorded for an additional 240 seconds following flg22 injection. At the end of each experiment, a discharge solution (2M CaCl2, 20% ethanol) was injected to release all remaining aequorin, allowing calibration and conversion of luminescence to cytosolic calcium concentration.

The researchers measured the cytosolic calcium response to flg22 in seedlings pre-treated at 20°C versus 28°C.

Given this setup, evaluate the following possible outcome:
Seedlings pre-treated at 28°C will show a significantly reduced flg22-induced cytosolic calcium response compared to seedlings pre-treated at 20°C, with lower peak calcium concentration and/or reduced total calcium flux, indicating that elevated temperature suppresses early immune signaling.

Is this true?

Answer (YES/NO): YES